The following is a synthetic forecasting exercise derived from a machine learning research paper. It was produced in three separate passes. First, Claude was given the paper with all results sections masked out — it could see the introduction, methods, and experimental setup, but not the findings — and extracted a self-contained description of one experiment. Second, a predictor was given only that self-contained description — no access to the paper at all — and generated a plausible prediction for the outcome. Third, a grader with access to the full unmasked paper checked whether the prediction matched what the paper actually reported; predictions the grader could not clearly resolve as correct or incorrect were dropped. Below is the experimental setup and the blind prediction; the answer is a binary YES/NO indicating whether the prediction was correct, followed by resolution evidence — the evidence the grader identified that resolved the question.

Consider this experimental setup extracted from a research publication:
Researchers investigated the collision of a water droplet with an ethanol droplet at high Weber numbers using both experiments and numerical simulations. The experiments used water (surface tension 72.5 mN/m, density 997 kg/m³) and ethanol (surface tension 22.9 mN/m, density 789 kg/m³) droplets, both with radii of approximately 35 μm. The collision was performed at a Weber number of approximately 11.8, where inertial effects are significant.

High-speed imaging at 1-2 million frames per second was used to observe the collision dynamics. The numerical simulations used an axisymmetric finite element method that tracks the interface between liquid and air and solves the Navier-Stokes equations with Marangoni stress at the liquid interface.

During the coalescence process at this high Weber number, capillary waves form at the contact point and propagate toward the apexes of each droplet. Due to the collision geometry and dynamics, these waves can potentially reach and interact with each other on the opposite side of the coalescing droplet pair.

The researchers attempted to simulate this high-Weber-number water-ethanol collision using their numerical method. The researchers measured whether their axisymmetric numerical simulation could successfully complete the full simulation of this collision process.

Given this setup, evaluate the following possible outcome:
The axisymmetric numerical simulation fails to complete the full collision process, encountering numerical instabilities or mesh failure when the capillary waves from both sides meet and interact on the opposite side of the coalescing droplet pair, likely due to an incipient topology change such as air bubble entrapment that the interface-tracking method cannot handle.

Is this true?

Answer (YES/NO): YES